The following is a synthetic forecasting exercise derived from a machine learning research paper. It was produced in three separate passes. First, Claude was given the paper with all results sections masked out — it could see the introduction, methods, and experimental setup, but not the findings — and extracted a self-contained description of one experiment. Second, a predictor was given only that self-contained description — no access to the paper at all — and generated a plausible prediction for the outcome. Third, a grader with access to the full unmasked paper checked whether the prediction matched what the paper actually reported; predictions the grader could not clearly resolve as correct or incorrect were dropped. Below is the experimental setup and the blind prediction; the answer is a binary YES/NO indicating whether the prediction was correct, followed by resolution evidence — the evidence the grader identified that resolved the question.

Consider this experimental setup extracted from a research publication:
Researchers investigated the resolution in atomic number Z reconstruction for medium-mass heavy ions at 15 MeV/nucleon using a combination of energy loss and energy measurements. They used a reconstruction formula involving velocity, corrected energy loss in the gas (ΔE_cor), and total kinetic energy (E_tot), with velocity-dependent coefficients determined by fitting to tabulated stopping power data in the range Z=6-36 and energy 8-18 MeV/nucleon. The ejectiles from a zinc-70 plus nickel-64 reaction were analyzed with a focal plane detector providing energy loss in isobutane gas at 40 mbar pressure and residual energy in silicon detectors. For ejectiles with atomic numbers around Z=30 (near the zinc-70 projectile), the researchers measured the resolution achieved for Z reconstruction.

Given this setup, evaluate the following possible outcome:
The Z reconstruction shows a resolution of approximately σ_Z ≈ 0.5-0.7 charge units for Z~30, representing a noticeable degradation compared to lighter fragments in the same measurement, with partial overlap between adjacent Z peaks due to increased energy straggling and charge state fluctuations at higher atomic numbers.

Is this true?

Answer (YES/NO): NO